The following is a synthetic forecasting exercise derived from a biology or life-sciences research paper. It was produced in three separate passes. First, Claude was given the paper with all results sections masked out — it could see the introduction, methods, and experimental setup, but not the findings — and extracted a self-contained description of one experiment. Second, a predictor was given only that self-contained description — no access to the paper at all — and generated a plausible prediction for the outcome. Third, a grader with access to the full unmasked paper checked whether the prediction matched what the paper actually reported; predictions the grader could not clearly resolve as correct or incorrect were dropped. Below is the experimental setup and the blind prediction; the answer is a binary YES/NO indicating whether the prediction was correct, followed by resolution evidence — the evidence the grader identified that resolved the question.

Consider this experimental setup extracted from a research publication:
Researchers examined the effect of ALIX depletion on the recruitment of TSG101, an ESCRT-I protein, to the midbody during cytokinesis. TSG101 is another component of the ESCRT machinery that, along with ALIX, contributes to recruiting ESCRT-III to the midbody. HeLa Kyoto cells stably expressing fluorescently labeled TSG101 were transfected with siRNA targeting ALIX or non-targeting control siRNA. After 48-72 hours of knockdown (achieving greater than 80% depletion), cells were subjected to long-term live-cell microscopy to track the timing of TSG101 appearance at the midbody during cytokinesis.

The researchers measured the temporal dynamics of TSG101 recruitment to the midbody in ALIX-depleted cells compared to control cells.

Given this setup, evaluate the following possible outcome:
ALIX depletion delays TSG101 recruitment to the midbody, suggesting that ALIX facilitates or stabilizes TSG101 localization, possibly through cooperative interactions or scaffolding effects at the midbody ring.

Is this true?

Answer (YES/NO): YES